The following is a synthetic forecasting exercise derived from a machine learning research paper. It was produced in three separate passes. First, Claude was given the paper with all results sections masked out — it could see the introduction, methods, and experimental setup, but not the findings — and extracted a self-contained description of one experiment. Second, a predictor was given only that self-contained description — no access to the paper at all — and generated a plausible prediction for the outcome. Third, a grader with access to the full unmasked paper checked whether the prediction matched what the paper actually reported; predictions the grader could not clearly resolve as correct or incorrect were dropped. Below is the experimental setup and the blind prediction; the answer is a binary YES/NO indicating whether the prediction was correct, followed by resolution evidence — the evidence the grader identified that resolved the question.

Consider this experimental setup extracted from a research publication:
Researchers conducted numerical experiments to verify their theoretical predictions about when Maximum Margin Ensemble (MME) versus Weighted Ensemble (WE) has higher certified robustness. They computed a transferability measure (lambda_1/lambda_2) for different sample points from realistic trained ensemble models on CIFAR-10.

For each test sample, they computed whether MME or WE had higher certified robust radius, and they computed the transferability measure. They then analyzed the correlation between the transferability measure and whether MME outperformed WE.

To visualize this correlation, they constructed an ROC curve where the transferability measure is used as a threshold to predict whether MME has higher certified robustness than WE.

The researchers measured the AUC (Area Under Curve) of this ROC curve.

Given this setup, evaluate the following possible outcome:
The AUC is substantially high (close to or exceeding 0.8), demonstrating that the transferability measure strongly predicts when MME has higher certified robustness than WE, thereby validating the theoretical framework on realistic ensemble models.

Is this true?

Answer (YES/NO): NO